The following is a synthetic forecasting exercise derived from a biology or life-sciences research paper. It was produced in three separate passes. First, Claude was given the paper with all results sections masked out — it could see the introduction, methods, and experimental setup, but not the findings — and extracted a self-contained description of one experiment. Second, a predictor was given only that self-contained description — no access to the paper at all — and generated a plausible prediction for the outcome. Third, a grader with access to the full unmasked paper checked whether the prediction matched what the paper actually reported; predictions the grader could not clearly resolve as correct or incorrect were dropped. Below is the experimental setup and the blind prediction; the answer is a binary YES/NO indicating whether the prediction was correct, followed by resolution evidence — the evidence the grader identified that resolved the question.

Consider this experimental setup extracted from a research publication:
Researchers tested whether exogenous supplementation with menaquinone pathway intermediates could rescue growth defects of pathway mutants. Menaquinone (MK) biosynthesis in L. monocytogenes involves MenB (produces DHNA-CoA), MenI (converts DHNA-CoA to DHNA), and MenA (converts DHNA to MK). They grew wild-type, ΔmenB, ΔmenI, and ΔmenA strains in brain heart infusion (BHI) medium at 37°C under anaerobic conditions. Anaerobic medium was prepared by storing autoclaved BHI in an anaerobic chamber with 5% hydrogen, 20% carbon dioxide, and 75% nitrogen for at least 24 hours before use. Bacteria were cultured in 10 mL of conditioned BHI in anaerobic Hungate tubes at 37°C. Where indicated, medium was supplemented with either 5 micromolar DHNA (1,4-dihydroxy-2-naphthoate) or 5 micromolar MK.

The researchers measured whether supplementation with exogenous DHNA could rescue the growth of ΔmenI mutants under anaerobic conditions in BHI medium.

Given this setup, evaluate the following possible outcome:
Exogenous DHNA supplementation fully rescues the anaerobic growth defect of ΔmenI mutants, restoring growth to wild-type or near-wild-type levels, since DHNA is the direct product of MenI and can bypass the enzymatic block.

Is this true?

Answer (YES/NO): NO